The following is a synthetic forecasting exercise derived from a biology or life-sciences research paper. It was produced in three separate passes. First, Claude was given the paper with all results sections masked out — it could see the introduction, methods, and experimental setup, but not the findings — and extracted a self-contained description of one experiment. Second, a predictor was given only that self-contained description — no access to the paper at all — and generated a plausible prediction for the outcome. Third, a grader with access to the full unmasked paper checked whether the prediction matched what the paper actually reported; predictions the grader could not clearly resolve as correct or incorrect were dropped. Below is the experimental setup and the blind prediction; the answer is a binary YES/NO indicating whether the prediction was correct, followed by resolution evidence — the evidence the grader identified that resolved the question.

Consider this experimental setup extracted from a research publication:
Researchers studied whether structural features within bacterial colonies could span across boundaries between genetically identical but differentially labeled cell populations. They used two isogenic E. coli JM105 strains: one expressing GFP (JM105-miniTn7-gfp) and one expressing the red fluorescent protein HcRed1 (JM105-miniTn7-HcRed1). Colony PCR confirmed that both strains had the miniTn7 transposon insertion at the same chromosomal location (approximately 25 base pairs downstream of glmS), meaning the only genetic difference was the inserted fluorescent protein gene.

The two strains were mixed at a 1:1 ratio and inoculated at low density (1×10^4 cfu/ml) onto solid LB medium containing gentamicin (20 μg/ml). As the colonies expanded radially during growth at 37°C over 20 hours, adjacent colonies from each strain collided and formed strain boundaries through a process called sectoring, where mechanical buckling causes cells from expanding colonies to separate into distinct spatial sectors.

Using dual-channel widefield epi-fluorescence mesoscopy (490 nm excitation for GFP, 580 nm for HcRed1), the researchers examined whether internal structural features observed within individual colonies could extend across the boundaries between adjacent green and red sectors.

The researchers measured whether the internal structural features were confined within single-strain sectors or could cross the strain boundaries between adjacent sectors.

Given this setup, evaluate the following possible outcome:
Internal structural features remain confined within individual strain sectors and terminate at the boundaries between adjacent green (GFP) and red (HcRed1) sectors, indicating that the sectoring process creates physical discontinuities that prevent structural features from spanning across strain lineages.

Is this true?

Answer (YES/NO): YES